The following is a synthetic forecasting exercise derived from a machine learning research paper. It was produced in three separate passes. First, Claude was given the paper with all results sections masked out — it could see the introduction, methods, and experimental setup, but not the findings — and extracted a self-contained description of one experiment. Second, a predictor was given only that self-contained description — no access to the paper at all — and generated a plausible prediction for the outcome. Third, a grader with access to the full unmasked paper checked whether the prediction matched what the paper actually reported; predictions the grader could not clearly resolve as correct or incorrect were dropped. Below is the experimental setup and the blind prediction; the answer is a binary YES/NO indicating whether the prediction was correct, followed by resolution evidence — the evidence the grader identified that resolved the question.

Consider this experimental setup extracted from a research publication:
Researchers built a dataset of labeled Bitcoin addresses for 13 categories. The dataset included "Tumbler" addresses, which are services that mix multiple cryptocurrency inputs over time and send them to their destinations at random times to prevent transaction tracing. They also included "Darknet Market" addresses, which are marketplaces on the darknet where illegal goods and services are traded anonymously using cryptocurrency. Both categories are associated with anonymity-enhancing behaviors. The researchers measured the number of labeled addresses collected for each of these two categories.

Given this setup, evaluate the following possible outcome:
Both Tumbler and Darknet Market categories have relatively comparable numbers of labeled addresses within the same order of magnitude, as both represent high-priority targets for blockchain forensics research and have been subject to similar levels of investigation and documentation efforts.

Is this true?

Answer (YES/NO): YES